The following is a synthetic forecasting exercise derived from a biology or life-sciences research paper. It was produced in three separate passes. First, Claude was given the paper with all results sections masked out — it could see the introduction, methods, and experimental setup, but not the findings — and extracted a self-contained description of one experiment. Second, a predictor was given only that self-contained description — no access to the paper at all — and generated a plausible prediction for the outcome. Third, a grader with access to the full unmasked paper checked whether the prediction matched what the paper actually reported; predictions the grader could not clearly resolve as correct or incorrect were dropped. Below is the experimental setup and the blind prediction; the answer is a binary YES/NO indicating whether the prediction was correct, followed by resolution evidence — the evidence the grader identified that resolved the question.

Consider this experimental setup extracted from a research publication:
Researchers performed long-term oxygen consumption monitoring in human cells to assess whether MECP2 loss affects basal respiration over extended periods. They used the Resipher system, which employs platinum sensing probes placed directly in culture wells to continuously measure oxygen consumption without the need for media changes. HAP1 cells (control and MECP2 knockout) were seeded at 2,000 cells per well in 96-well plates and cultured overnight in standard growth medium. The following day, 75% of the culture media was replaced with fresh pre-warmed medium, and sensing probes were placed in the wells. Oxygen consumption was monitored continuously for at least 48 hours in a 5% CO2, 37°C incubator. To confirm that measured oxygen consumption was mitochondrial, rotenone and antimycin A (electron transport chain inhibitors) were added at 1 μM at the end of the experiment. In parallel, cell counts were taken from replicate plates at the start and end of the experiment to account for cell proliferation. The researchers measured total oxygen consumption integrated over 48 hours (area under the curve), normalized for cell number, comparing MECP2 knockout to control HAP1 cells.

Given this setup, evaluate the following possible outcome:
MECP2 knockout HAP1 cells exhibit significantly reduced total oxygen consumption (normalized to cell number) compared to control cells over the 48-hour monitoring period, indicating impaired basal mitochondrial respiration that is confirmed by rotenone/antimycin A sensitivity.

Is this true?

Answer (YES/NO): YES